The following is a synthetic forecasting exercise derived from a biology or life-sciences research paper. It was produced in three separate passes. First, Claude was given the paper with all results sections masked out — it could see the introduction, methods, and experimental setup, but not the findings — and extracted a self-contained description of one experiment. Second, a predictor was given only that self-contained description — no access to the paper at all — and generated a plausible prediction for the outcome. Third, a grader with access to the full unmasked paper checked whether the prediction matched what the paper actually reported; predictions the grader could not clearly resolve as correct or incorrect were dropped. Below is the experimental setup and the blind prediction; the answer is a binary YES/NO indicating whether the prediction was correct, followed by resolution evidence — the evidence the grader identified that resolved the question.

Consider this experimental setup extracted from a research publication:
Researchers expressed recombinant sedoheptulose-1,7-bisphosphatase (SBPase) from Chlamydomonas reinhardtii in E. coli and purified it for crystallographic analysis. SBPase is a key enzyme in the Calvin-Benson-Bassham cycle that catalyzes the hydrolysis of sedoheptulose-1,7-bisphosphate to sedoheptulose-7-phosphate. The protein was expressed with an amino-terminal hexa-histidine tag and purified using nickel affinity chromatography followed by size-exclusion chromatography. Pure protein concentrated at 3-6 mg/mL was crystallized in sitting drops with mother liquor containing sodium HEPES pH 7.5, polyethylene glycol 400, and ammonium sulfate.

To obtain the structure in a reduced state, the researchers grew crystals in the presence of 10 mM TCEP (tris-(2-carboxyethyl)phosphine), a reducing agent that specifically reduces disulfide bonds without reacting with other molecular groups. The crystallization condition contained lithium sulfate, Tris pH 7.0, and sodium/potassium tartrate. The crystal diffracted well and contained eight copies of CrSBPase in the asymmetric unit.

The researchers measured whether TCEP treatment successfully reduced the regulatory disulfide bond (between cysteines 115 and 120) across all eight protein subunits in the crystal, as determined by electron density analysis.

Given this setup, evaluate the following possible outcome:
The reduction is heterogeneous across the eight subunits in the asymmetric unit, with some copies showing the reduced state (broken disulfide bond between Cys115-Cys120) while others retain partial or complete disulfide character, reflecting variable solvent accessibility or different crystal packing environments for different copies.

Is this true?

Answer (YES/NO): YES